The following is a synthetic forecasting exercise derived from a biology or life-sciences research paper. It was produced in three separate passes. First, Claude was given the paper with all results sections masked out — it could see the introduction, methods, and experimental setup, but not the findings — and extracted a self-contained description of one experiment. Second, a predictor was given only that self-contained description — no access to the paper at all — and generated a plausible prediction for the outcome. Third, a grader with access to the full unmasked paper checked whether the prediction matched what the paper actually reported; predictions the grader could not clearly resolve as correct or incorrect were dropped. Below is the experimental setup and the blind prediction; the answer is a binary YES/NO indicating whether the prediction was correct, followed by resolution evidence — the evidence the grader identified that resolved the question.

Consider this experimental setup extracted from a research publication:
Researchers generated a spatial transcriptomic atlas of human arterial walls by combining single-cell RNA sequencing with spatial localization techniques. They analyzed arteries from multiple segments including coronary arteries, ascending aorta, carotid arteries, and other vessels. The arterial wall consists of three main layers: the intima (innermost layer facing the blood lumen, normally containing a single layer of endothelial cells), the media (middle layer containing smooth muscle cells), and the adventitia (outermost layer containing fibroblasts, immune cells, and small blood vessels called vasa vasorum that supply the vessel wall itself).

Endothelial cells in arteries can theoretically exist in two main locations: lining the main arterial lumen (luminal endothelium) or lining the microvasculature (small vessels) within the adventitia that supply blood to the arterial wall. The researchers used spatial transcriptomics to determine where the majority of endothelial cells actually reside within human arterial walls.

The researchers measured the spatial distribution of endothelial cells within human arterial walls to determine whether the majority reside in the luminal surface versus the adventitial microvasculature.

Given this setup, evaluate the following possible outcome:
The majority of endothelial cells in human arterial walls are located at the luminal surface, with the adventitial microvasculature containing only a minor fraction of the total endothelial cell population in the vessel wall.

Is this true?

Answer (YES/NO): NO